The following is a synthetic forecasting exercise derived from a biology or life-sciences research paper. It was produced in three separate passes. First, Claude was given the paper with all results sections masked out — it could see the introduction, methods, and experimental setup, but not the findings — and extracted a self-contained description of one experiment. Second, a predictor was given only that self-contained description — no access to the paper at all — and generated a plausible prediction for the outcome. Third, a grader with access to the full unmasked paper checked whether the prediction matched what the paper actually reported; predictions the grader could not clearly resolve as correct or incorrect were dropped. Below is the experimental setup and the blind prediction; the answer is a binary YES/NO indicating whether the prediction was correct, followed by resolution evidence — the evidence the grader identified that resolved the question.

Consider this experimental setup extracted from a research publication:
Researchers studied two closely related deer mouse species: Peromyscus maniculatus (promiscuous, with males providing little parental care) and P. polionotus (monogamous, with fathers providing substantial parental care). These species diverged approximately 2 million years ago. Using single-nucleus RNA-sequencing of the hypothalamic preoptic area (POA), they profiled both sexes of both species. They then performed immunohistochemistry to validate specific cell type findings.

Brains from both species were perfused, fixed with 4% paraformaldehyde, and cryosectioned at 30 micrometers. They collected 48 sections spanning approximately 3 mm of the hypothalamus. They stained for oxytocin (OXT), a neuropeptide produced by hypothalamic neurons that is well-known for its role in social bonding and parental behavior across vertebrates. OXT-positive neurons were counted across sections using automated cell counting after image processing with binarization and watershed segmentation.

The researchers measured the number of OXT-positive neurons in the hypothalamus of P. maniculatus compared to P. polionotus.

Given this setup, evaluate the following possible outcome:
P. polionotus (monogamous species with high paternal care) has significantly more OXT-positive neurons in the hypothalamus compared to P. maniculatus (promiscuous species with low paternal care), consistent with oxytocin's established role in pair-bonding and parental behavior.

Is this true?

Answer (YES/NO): NO